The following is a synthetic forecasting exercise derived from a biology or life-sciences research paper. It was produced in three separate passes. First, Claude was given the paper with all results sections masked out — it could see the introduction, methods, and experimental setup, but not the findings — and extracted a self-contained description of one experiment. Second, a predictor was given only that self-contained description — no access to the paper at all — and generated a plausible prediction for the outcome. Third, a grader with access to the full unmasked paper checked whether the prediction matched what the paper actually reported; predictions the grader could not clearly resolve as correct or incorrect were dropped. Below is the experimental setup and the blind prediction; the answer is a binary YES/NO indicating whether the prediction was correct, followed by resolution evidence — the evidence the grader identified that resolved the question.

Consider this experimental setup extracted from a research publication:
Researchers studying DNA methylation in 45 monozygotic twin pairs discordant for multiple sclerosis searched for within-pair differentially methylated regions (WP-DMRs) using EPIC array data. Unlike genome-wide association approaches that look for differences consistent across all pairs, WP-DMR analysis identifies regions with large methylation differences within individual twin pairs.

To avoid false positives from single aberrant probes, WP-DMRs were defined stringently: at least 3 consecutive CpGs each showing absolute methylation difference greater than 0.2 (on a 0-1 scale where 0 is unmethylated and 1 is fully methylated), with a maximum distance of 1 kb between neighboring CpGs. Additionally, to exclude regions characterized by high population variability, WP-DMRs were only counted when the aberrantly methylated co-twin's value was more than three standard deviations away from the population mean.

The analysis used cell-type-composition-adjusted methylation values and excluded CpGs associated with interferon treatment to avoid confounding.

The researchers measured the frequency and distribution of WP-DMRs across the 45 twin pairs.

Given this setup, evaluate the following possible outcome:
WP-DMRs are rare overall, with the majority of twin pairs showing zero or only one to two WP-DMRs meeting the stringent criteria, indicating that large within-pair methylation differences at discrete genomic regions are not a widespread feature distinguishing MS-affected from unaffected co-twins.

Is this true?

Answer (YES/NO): YES